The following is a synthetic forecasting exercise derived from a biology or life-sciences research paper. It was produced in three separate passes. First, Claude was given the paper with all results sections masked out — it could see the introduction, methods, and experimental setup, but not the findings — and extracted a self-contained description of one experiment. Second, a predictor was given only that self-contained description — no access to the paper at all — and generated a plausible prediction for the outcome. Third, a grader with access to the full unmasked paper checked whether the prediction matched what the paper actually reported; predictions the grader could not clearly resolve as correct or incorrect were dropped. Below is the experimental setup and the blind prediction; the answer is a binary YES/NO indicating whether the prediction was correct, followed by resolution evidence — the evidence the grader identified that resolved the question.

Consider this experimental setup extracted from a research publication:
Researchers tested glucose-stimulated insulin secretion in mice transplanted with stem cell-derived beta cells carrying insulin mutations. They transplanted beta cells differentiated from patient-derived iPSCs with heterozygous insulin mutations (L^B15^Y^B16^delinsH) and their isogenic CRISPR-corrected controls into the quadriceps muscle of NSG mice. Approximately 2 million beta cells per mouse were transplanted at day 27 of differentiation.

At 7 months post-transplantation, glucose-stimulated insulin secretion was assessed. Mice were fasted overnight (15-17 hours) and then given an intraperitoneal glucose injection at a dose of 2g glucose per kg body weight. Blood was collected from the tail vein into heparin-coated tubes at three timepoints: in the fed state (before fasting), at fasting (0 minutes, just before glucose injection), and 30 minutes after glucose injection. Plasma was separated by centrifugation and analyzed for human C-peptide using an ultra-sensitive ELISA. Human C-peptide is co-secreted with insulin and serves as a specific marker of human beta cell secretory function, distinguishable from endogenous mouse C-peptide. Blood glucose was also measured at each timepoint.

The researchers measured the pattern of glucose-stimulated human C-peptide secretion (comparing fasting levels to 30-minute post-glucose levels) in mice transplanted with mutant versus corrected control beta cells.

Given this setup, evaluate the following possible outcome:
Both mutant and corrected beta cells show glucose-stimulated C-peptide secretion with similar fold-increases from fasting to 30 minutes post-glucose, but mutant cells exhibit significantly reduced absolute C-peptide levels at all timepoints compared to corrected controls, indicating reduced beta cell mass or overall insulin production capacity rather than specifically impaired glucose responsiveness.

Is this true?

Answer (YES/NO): NO